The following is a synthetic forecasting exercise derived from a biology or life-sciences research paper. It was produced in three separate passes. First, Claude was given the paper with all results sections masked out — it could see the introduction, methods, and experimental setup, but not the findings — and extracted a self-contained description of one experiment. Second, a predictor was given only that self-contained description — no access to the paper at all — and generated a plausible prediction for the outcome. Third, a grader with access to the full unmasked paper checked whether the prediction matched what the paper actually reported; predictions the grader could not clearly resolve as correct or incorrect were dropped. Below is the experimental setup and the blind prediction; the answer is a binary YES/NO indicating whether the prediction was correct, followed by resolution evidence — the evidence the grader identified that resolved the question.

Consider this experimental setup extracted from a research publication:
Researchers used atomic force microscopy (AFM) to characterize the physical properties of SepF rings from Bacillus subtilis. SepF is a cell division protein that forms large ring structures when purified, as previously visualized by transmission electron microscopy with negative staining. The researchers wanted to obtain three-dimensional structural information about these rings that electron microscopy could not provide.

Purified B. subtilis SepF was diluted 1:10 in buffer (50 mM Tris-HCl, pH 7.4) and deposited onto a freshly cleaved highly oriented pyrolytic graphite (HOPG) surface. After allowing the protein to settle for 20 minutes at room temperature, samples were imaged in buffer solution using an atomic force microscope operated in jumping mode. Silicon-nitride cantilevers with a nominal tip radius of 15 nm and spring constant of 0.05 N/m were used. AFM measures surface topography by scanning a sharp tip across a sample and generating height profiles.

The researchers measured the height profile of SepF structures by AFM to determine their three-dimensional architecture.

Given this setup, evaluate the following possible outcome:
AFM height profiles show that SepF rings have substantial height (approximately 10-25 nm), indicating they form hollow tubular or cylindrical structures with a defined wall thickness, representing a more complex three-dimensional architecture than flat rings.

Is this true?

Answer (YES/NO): NO